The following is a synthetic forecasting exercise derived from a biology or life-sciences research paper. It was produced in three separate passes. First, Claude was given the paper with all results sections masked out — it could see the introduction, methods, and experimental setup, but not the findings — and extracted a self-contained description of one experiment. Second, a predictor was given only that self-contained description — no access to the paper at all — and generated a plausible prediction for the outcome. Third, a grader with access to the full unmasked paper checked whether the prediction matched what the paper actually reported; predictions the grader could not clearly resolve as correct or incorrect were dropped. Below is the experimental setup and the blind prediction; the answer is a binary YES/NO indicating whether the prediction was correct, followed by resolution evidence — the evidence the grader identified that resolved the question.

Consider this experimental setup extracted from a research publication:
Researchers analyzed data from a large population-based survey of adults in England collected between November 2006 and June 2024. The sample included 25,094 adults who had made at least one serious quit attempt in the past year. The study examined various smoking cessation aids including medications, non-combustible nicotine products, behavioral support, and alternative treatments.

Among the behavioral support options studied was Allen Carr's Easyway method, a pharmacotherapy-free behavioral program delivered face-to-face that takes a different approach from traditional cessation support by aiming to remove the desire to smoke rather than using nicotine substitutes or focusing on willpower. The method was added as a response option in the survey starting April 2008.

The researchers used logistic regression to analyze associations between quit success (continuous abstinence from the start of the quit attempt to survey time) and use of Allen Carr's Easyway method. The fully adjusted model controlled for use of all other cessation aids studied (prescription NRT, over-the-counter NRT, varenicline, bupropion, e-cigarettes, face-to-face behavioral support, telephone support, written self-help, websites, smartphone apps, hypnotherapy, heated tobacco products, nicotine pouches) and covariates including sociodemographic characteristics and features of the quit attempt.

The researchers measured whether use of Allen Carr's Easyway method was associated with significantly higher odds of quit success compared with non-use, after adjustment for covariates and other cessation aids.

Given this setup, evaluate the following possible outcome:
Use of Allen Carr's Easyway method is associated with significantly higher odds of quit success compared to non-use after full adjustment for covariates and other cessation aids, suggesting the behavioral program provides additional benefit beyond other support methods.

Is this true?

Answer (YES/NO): NO